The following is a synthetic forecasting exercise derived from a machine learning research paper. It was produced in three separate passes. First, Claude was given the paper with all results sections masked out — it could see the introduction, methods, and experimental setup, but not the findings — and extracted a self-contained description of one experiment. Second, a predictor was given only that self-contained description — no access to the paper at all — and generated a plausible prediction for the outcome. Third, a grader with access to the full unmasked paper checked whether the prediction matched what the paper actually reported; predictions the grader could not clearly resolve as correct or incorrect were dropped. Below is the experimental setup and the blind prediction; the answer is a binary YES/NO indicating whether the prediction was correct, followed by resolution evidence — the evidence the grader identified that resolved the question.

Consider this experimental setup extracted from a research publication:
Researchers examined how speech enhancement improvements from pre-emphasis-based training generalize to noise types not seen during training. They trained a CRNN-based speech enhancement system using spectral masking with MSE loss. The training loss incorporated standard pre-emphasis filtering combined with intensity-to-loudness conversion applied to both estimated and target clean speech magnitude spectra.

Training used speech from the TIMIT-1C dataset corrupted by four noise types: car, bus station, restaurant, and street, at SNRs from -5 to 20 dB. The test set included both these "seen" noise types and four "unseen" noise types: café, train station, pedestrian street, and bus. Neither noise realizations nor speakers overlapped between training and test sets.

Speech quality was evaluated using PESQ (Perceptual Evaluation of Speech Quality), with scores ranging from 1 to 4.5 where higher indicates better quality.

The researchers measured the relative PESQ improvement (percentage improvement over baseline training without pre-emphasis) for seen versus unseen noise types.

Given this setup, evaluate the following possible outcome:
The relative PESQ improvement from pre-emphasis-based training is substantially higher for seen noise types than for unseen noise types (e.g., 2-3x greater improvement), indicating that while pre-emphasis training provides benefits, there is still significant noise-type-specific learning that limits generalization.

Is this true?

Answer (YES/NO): NO